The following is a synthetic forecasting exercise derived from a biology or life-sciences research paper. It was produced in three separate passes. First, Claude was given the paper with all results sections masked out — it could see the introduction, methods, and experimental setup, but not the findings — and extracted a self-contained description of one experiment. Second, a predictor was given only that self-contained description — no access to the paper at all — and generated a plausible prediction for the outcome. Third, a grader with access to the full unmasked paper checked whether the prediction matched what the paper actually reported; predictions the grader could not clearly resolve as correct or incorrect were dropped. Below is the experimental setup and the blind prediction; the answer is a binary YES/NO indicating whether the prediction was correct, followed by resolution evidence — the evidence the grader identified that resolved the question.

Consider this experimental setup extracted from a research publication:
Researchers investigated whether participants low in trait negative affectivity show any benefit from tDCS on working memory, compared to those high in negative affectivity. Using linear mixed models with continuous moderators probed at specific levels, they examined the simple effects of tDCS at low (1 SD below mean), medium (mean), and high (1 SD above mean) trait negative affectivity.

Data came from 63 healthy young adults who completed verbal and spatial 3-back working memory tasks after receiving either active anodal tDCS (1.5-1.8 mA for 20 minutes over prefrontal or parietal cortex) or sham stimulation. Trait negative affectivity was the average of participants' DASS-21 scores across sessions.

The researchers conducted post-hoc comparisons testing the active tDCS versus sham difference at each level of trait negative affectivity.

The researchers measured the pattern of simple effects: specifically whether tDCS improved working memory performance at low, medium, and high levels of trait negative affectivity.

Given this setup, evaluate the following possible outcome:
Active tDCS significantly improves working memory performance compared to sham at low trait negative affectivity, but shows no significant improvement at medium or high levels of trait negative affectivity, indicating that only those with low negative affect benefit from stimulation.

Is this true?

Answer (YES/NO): NO